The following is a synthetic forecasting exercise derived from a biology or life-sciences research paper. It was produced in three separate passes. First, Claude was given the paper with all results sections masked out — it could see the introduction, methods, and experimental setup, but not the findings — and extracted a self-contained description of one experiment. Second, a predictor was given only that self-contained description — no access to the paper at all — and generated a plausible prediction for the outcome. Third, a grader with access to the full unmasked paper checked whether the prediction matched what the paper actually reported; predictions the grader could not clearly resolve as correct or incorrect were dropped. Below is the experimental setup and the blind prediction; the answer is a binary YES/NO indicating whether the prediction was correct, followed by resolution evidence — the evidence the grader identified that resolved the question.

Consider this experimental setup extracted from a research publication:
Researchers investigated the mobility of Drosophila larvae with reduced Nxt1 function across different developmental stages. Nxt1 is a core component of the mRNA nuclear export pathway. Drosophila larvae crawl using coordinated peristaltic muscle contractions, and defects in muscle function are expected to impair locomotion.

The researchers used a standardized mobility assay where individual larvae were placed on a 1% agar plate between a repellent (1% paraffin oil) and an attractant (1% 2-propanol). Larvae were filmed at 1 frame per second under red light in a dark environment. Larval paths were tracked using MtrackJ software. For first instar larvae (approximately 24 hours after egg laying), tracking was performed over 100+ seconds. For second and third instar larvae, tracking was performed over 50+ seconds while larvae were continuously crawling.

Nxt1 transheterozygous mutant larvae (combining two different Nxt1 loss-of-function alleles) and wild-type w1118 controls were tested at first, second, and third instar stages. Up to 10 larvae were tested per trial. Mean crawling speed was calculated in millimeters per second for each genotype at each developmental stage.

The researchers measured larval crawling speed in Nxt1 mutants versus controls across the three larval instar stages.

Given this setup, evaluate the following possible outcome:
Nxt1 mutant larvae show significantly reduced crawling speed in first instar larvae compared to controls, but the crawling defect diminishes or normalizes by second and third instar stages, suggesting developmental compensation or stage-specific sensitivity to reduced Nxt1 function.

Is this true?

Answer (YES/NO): NO